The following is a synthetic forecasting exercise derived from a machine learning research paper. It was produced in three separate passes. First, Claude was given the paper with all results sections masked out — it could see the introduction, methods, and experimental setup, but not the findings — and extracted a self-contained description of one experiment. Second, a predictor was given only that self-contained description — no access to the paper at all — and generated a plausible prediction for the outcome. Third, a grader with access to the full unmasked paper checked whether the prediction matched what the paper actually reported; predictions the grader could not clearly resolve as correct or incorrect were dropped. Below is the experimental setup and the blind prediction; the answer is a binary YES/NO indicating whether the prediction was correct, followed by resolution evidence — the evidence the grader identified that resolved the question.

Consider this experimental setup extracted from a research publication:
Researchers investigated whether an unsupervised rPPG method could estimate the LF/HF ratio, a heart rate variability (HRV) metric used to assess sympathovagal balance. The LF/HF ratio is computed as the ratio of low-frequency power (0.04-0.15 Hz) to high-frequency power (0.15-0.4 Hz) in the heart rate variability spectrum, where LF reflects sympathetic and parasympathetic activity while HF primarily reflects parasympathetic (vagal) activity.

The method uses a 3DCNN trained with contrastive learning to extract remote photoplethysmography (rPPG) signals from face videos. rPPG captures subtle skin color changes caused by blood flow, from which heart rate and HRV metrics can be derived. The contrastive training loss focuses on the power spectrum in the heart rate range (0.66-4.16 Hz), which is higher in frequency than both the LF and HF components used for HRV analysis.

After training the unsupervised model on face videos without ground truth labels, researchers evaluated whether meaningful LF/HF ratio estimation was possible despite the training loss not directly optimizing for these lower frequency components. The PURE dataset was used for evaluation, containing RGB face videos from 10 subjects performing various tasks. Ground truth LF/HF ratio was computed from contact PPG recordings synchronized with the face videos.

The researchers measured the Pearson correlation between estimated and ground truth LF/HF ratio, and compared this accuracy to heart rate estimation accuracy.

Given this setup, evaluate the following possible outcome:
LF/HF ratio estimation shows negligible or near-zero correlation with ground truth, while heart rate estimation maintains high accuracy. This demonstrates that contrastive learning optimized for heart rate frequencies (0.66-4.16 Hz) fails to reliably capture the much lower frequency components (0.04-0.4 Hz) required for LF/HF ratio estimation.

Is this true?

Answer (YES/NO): NO